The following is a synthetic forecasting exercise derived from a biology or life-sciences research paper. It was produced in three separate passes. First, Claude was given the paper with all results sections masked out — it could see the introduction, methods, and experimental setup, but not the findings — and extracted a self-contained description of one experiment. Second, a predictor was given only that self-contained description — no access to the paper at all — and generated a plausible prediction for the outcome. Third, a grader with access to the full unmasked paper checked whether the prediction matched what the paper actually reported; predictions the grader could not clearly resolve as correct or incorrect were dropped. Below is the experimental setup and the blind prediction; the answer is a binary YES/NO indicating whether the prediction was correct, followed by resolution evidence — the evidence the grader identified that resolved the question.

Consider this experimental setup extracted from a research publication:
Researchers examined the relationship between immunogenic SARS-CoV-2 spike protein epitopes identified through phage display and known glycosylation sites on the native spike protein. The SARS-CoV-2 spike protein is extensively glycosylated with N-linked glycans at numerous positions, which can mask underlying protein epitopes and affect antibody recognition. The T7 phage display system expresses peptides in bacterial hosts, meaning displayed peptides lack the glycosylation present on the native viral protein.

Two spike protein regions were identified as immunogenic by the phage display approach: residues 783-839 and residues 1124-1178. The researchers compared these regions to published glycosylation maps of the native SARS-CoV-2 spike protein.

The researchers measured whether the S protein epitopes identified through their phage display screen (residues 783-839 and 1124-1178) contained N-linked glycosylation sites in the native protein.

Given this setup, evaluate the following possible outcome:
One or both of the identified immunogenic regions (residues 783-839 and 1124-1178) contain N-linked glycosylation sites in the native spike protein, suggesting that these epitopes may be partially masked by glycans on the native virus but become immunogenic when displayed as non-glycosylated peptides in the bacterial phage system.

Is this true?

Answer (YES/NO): YES